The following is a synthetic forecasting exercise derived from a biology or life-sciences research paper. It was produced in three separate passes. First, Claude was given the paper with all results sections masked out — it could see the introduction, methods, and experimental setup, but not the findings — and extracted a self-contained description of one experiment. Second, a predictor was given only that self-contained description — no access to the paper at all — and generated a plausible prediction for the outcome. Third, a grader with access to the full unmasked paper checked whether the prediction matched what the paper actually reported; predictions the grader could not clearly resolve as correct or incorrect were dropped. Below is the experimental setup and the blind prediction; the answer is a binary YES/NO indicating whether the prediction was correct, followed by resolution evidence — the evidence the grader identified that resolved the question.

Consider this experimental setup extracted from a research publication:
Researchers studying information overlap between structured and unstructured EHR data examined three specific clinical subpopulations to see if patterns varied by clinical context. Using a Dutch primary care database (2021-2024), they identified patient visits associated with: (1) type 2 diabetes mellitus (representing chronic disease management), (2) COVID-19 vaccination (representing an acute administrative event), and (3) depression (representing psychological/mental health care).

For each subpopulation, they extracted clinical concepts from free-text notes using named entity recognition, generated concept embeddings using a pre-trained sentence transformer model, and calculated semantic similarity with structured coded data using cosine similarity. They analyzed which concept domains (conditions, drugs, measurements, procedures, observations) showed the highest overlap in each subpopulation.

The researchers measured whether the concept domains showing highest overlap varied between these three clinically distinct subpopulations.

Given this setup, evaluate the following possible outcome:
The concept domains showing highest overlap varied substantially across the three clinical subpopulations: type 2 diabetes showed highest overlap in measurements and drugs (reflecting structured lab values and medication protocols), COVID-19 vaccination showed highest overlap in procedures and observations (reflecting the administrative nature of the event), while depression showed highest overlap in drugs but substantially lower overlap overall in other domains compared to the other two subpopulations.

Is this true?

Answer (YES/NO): NO